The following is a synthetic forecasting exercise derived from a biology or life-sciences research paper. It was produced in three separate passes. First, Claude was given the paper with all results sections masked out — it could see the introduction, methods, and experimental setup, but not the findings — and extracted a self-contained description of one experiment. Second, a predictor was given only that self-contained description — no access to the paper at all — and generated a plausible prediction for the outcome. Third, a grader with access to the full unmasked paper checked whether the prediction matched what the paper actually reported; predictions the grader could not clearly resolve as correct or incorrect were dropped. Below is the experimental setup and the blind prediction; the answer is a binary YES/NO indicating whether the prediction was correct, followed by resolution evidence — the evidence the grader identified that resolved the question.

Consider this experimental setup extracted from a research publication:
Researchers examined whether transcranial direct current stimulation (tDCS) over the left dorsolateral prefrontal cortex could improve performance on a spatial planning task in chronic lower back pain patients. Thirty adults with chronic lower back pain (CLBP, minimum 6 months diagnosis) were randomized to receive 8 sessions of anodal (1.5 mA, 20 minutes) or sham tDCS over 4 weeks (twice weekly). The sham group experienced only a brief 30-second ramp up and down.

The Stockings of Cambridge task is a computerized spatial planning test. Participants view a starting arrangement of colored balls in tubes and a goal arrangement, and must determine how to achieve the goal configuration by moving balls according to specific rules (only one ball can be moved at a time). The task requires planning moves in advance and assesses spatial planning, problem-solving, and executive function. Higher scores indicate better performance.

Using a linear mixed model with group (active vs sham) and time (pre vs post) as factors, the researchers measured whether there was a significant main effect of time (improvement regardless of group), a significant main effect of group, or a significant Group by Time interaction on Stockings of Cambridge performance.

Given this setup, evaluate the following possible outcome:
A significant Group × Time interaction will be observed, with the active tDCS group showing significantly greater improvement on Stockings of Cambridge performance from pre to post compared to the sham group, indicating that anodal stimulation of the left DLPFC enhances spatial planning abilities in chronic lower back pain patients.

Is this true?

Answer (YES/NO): NO